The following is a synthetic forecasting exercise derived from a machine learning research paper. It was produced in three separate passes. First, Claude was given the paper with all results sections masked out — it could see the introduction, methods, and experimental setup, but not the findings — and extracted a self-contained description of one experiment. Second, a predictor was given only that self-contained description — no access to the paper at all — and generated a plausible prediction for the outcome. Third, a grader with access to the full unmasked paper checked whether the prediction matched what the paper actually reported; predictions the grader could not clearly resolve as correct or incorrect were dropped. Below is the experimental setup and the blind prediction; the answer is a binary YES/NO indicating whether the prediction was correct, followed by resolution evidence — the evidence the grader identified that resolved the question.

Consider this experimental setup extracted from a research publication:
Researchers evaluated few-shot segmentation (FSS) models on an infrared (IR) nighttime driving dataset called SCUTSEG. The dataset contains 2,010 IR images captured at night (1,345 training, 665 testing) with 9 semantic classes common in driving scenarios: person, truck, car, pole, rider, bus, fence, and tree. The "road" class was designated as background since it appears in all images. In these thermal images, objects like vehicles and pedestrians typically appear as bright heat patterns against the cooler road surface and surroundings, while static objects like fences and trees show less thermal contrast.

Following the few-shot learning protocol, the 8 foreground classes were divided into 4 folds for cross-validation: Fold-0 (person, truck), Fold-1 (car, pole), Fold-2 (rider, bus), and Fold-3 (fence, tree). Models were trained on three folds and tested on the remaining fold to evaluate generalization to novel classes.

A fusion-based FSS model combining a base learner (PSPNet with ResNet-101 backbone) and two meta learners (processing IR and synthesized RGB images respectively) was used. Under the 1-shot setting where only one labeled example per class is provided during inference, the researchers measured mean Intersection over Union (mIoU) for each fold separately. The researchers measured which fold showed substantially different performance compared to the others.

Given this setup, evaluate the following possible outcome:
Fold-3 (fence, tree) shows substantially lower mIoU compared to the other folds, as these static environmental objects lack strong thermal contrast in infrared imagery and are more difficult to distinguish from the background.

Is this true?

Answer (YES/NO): YES